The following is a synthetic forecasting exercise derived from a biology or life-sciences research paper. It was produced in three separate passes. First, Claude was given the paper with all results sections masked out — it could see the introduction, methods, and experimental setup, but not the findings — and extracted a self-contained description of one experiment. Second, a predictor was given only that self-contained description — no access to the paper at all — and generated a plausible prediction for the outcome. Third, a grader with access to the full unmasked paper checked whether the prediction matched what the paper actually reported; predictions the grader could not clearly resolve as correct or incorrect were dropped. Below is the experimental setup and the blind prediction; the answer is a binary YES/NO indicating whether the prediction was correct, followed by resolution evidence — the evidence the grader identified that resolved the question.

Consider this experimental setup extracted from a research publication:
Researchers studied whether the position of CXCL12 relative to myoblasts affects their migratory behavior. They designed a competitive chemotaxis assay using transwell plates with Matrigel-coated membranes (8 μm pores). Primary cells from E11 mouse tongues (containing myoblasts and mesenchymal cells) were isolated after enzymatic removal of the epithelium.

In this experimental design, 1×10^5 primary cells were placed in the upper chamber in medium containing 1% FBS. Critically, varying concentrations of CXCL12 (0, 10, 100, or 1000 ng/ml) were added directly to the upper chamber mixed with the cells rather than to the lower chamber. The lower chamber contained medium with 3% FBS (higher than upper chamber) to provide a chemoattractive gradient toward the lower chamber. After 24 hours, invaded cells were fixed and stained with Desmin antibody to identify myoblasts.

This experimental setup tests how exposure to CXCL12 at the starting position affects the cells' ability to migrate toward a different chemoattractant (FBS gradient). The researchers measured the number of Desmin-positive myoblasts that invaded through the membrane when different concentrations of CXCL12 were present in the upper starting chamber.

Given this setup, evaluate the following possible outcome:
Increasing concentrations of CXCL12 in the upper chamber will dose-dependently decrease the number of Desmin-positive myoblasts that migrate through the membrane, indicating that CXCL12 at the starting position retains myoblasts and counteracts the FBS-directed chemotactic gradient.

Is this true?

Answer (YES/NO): NO